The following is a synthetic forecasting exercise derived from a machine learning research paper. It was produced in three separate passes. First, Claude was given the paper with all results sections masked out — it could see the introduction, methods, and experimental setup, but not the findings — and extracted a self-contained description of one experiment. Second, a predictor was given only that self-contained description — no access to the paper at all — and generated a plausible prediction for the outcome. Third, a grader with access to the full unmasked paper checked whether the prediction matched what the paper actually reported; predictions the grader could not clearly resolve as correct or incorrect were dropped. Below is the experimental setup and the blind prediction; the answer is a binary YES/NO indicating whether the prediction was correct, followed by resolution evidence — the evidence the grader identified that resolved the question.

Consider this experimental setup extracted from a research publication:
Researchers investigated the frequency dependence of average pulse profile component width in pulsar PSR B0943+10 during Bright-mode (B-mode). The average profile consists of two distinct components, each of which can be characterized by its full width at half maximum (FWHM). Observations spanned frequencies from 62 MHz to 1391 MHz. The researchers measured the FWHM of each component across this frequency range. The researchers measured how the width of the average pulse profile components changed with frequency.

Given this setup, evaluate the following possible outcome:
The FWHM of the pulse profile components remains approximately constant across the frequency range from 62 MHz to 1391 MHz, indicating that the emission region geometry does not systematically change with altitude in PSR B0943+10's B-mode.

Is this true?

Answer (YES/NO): YES